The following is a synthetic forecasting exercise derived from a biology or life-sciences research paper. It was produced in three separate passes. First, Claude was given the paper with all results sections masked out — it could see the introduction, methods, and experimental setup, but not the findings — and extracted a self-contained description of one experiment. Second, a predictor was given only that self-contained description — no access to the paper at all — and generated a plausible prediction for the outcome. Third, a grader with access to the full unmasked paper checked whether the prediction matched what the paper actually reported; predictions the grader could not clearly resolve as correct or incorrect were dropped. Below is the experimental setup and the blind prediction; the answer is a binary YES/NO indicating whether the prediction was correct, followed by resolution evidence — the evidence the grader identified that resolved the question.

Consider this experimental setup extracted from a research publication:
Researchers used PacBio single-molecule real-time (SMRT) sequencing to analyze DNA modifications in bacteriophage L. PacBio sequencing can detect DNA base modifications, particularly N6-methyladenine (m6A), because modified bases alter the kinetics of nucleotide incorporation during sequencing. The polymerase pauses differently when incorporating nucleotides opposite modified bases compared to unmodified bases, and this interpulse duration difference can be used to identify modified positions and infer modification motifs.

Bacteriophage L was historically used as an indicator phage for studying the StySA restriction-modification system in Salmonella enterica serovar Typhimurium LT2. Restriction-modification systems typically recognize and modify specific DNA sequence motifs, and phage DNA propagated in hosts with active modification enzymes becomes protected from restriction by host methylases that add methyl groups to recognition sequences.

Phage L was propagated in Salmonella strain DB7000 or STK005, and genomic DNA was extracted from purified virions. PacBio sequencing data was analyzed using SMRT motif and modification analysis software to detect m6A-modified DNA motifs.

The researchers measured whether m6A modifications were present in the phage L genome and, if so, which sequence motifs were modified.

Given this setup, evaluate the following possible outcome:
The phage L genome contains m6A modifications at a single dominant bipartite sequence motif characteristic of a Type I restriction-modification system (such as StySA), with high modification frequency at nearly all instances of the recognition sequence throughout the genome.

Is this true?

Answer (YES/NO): NO